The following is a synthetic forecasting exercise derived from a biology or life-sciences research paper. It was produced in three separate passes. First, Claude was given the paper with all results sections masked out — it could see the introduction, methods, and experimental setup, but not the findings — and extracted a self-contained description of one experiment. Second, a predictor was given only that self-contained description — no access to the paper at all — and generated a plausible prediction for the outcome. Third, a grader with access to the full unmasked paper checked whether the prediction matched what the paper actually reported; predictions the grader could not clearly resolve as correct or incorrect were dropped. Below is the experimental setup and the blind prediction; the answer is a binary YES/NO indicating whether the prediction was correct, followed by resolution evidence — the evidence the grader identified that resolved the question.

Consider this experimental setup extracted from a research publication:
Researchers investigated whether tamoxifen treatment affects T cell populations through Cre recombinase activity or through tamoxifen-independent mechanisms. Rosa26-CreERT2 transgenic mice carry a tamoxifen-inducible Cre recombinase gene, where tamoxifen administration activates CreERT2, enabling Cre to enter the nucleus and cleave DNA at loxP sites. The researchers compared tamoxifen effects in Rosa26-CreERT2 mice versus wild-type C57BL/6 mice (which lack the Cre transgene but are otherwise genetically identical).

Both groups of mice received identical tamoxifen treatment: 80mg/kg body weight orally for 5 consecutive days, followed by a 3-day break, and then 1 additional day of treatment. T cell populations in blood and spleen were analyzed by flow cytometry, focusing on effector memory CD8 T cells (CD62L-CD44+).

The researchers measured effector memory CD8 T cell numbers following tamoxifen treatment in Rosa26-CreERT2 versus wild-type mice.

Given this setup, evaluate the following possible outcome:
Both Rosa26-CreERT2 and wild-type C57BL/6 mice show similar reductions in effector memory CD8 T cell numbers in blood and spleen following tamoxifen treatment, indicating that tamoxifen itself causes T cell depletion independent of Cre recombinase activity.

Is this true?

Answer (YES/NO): NO